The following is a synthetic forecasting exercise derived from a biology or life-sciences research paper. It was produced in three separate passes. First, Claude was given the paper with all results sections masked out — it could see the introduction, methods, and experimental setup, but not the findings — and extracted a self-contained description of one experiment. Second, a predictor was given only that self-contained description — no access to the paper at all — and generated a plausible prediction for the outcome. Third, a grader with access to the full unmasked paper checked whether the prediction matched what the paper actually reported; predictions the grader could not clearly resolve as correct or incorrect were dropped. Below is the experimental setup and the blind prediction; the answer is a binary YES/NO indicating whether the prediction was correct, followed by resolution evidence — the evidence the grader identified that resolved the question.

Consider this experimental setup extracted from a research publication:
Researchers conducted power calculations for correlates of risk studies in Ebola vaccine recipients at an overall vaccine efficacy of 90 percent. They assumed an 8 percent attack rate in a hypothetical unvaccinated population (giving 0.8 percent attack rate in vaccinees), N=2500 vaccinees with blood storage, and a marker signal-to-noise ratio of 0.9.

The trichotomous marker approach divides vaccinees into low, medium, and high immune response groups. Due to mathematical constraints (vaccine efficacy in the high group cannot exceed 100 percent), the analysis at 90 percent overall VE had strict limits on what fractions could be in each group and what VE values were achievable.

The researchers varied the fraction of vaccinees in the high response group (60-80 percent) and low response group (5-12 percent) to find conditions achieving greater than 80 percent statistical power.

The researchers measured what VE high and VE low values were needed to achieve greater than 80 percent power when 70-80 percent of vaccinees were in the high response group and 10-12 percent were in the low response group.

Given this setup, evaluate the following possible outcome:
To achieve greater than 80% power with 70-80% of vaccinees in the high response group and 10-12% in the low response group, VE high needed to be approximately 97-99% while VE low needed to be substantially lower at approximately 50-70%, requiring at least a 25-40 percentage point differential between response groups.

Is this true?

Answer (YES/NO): NO